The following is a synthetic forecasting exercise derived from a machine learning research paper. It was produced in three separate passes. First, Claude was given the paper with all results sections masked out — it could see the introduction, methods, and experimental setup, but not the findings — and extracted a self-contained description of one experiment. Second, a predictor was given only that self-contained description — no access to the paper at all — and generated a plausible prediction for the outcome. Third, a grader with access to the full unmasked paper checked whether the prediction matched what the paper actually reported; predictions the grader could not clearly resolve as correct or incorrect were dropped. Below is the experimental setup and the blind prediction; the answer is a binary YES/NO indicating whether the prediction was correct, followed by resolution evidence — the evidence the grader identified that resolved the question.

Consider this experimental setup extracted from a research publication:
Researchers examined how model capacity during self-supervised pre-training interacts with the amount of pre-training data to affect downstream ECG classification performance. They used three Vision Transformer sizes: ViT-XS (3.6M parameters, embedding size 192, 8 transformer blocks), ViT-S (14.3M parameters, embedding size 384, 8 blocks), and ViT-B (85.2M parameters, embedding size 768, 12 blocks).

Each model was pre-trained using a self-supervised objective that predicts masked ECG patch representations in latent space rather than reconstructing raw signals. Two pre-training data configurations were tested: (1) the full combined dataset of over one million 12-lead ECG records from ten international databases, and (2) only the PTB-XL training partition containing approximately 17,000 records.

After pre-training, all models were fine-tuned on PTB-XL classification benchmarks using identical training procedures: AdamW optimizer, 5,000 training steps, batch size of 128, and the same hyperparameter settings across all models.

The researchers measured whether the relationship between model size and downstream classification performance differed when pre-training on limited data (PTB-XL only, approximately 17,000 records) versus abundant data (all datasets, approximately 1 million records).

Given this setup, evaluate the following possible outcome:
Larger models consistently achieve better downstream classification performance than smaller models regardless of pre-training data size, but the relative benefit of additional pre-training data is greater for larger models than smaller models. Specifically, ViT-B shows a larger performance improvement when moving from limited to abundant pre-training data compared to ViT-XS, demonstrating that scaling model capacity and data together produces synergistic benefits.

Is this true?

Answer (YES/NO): NO